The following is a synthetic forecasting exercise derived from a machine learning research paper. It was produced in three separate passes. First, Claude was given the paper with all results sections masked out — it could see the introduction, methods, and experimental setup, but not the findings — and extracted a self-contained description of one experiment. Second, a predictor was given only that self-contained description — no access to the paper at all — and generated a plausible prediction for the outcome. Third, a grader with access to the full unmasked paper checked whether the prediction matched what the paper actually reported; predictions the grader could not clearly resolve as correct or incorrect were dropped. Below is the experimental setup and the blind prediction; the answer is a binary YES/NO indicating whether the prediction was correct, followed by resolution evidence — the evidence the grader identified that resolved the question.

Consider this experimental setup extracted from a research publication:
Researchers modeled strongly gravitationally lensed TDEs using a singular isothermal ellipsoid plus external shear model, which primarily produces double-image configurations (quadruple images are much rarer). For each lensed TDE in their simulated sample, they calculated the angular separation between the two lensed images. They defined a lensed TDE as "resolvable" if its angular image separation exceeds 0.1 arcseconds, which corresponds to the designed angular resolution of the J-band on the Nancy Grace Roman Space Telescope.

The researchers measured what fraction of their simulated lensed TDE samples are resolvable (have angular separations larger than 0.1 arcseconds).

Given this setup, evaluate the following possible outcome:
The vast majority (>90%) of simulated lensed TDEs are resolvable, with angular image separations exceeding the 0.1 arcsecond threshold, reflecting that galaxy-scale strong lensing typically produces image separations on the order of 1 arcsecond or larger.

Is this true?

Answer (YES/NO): YES